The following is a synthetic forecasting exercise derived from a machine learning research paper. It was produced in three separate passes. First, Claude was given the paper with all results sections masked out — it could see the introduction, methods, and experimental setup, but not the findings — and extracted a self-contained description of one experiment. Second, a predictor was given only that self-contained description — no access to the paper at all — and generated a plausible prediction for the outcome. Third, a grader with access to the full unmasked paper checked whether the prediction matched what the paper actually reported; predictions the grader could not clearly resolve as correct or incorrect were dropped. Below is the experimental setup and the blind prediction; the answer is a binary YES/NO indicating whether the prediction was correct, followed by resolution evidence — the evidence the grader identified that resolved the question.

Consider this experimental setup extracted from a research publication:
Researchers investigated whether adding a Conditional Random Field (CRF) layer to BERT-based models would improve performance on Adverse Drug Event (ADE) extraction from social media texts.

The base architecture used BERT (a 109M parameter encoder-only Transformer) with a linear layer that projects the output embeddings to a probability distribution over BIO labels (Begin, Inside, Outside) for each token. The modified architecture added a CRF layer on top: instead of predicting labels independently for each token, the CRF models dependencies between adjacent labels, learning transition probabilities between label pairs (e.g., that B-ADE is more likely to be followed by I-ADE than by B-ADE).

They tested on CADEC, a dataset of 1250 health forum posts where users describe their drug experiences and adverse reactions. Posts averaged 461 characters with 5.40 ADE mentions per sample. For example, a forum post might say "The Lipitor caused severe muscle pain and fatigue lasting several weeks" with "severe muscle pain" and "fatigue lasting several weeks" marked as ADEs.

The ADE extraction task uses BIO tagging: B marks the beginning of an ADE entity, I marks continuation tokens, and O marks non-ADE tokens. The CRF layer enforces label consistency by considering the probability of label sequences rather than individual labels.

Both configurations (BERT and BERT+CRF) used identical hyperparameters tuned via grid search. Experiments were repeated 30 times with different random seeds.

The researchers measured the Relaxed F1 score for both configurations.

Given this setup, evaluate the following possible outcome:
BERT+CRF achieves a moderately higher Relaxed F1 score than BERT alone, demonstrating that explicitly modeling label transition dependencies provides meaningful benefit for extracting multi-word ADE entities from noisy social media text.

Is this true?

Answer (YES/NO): YES